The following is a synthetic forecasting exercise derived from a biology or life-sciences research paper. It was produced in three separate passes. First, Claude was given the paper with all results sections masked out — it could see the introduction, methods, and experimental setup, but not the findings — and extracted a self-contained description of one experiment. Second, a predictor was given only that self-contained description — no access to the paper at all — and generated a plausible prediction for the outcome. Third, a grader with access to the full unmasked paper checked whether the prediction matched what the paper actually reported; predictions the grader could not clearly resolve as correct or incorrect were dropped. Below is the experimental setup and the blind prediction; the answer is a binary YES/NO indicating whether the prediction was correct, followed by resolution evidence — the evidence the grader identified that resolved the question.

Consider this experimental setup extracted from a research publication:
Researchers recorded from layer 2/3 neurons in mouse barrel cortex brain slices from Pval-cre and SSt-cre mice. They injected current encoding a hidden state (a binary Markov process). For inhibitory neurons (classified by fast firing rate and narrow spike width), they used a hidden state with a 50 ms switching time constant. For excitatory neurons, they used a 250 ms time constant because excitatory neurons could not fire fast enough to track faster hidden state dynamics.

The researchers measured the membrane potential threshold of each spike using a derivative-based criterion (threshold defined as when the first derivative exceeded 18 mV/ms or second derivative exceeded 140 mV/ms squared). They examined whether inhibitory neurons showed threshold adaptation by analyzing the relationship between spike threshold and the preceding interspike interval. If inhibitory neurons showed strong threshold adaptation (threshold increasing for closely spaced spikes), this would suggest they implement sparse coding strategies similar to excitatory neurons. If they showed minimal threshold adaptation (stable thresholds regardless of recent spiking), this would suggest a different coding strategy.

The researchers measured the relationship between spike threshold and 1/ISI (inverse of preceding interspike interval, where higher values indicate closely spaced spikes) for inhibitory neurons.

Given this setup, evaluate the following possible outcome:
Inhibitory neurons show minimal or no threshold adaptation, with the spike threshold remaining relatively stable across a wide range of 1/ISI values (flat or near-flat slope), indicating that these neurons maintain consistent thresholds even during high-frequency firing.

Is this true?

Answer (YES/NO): NO